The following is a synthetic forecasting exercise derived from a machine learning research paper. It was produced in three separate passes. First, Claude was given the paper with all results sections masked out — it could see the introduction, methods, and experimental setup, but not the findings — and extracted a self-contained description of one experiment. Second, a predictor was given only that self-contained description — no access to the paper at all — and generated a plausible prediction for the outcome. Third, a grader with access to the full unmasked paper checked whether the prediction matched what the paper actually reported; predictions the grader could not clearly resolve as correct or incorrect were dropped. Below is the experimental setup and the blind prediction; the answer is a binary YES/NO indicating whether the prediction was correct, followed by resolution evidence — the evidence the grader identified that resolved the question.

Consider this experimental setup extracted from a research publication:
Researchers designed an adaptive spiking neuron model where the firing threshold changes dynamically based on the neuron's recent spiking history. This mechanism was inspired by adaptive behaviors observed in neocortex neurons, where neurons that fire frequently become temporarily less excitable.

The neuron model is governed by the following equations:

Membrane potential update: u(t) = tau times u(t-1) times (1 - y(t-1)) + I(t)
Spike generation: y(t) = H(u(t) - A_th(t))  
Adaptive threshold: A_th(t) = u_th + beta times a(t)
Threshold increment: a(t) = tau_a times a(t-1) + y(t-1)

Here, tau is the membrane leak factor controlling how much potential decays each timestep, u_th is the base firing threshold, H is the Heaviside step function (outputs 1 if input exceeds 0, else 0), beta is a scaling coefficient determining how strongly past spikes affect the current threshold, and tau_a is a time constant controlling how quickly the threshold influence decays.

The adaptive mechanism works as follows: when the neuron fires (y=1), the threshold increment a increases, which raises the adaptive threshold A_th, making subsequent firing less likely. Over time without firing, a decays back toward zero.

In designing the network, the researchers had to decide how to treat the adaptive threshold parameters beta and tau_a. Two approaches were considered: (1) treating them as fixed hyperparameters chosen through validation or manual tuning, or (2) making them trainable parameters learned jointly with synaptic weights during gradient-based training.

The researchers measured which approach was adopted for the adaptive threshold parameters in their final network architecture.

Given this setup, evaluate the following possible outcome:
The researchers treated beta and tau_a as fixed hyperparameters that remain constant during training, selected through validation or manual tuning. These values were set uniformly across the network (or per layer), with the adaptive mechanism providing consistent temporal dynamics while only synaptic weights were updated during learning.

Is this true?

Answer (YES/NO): NO